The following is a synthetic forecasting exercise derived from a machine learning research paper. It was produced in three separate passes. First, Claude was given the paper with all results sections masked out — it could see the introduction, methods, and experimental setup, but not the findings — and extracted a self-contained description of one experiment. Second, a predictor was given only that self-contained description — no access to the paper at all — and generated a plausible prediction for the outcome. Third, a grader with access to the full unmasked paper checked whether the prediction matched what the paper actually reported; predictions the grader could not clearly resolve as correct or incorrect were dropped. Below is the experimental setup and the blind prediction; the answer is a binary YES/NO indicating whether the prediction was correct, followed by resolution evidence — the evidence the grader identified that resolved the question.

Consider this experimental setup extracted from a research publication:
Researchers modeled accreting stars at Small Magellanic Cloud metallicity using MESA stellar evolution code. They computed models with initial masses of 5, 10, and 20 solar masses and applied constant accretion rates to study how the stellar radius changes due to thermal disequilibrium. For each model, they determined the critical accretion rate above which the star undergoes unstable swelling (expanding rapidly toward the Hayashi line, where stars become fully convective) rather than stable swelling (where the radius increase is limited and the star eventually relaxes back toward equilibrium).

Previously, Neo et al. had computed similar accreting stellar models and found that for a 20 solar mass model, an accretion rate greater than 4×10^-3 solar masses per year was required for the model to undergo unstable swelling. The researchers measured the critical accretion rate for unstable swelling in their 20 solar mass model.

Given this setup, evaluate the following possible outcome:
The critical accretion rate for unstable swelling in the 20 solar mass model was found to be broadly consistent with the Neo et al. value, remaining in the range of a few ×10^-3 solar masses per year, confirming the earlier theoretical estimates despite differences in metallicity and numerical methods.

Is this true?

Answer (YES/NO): YES